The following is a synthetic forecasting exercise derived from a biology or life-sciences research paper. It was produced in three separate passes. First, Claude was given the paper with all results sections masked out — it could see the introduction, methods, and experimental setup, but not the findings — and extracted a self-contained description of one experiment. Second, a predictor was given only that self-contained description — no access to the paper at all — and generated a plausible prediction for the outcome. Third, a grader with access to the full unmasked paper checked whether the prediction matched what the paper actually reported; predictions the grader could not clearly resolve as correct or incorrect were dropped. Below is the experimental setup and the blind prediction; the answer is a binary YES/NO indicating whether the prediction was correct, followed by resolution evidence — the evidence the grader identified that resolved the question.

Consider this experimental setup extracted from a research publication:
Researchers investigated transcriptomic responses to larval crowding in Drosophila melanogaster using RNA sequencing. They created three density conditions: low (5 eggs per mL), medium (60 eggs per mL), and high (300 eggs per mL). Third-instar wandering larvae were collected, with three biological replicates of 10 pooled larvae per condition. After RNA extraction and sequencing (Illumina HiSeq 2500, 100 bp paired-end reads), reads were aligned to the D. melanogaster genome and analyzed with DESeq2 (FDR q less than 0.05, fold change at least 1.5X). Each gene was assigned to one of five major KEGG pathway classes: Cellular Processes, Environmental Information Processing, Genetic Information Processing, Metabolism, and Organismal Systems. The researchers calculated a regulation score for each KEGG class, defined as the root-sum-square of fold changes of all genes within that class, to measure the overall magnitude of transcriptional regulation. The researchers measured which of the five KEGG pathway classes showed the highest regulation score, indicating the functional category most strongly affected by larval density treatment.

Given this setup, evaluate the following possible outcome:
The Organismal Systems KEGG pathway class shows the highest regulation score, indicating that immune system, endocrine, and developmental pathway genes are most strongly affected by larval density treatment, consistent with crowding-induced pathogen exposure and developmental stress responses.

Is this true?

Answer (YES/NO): NO